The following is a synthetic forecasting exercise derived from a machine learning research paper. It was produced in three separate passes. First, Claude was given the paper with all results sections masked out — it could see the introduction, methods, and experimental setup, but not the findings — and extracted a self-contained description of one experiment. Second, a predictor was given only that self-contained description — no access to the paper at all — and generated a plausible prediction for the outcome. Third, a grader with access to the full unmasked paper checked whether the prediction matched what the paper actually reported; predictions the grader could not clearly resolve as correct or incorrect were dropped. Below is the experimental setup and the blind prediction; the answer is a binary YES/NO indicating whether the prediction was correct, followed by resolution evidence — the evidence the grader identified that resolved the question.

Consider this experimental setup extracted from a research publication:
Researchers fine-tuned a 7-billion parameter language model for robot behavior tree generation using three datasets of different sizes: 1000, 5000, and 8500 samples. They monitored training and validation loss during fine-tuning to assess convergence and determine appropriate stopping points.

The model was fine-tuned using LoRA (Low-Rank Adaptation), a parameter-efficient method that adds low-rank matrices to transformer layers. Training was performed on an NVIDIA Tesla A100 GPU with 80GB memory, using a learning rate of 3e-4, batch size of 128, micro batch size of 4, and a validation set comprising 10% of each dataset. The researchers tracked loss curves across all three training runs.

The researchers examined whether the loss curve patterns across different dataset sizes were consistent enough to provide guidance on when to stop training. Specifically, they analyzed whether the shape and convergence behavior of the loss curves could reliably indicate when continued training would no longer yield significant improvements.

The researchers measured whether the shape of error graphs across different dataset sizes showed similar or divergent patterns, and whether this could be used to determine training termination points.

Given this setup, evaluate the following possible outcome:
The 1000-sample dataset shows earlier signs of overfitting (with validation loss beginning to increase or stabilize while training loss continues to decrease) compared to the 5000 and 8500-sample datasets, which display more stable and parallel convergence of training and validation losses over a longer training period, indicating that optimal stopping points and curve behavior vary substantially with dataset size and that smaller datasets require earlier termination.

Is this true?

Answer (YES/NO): NO